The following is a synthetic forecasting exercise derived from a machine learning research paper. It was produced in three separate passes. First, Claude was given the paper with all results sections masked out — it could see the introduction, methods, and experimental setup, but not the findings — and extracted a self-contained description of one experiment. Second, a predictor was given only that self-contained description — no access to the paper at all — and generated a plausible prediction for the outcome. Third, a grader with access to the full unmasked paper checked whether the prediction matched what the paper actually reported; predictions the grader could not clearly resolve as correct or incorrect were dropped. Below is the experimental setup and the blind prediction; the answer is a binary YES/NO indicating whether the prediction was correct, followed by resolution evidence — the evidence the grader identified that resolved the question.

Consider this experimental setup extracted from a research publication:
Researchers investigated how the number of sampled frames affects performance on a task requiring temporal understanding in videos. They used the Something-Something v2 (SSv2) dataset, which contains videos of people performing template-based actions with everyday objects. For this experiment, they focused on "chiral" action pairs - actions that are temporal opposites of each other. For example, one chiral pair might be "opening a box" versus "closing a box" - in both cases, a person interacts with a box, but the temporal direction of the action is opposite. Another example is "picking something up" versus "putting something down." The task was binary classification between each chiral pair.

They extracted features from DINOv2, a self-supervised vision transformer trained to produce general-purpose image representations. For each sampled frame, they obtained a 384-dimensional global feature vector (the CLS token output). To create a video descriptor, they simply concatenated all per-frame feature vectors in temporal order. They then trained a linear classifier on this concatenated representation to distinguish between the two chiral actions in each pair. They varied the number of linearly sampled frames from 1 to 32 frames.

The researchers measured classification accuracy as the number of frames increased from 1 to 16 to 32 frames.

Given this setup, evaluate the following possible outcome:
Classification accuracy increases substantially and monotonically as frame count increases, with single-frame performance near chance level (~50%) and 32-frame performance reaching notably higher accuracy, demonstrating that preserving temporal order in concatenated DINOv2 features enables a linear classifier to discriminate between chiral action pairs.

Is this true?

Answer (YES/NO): NO